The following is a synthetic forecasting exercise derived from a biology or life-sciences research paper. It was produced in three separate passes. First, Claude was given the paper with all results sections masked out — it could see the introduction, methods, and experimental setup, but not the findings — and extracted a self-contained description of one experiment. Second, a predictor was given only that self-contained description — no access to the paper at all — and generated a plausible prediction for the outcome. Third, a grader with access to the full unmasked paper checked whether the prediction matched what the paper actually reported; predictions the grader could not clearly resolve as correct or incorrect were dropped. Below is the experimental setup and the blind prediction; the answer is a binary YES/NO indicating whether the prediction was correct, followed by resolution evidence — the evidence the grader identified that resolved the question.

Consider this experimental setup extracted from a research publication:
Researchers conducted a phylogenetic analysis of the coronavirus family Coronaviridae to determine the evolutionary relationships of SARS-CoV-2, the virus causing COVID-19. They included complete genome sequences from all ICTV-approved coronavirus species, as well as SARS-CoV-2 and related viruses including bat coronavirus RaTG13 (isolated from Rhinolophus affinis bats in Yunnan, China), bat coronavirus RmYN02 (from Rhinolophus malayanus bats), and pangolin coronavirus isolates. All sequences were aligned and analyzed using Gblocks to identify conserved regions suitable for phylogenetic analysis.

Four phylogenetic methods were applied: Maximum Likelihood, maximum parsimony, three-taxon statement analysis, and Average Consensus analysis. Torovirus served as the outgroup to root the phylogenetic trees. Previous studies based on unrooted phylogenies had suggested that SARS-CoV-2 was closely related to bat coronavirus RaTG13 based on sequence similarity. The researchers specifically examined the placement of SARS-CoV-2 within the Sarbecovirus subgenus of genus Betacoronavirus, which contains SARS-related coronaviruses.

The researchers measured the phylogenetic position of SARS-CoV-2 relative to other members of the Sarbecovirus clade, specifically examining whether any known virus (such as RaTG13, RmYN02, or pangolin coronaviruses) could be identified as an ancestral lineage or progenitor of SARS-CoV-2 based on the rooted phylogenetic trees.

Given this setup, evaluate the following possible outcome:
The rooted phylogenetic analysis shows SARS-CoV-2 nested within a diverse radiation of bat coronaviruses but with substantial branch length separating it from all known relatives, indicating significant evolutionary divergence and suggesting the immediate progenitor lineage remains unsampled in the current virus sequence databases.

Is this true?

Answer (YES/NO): NO